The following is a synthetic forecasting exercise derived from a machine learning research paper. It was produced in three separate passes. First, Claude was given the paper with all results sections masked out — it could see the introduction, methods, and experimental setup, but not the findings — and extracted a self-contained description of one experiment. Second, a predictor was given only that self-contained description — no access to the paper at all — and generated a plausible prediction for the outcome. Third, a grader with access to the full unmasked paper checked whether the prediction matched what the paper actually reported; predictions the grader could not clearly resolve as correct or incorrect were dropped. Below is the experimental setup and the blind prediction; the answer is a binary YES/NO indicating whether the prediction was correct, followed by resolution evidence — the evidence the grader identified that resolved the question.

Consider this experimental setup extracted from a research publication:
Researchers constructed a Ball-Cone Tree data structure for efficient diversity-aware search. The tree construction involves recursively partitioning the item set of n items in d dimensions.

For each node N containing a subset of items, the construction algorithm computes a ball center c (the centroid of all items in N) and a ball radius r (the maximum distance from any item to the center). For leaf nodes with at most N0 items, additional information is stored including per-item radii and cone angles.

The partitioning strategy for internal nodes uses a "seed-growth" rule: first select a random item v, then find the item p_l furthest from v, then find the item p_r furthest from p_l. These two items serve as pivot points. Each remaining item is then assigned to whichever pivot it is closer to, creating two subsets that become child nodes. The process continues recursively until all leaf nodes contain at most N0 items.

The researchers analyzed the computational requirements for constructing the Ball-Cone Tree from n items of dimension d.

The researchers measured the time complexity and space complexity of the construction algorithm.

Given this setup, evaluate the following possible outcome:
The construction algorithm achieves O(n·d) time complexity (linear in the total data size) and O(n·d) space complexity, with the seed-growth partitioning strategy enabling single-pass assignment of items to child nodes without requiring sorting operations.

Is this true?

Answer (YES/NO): NO